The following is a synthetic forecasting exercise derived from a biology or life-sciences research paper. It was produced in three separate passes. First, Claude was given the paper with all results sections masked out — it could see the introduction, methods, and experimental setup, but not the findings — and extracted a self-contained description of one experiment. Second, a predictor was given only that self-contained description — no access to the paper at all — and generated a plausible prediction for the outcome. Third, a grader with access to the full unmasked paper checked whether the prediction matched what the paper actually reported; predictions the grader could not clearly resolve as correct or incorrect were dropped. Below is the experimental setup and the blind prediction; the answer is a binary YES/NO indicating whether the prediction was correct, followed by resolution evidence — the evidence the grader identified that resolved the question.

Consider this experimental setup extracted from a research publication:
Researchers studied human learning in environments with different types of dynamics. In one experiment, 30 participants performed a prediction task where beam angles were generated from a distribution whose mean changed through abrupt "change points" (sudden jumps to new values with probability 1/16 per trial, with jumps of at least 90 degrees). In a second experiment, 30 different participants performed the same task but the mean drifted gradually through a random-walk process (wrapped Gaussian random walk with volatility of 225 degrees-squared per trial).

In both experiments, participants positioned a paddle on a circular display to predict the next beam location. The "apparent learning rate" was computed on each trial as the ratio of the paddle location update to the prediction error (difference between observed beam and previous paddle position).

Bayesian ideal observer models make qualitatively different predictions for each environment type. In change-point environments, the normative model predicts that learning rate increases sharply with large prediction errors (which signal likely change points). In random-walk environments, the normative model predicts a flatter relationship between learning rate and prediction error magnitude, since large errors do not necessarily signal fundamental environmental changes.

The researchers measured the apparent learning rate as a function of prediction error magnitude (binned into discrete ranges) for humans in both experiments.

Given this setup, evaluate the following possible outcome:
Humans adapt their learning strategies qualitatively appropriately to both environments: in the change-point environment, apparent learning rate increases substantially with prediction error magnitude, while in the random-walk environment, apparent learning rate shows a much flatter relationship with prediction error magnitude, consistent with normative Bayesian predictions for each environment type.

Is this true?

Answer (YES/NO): YES